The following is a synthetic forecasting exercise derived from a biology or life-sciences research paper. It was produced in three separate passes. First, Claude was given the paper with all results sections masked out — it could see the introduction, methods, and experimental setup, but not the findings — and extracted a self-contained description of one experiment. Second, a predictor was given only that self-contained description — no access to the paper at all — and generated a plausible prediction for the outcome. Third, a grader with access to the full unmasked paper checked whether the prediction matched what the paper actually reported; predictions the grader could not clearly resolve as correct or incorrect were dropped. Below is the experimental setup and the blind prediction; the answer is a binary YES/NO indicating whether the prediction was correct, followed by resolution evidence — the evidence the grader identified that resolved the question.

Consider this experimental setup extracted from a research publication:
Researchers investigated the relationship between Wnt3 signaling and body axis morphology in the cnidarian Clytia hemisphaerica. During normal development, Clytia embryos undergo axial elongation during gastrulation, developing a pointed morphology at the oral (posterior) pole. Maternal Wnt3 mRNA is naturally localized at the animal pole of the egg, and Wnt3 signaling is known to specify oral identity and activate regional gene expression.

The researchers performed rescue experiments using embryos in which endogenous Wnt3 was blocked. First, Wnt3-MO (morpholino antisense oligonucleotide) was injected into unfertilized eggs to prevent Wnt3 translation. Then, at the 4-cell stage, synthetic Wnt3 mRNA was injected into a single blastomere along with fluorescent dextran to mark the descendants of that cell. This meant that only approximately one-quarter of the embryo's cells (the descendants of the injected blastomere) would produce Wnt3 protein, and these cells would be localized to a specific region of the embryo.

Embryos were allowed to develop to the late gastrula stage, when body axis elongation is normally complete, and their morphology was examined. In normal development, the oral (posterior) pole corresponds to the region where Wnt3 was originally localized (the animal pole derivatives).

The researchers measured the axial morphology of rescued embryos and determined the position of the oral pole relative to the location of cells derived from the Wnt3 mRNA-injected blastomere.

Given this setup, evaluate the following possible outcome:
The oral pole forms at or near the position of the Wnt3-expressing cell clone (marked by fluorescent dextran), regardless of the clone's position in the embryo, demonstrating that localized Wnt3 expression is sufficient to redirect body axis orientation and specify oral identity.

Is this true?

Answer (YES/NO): YES